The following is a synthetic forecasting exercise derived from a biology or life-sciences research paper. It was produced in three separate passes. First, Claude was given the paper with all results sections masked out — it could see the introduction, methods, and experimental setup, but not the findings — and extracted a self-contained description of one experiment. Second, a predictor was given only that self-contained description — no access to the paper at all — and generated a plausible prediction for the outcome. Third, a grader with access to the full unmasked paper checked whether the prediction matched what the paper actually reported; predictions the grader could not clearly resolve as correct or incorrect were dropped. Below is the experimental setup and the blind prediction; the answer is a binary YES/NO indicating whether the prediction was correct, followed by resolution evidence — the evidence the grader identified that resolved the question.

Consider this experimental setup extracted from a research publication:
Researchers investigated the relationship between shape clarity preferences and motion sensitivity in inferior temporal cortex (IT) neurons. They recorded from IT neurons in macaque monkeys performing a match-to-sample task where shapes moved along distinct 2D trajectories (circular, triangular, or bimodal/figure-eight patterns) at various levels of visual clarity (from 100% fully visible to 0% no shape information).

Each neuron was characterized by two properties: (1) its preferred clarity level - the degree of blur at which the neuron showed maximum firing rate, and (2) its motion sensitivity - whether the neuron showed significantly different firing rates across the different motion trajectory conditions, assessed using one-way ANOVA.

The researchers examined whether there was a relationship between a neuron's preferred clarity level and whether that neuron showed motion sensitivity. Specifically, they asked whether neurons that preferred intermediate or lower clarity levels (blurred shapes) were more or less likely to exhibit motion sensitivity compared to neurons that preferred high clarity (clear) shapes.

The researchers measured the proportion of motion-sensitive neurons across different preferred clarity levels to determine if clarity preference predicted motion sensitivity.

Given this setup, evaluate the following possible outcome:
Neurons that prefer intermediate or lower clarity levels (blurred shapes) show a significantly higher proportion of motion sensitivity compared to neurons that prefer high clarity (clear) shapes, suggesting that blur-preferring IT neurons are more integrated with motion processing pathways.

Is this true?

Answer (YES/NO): NO